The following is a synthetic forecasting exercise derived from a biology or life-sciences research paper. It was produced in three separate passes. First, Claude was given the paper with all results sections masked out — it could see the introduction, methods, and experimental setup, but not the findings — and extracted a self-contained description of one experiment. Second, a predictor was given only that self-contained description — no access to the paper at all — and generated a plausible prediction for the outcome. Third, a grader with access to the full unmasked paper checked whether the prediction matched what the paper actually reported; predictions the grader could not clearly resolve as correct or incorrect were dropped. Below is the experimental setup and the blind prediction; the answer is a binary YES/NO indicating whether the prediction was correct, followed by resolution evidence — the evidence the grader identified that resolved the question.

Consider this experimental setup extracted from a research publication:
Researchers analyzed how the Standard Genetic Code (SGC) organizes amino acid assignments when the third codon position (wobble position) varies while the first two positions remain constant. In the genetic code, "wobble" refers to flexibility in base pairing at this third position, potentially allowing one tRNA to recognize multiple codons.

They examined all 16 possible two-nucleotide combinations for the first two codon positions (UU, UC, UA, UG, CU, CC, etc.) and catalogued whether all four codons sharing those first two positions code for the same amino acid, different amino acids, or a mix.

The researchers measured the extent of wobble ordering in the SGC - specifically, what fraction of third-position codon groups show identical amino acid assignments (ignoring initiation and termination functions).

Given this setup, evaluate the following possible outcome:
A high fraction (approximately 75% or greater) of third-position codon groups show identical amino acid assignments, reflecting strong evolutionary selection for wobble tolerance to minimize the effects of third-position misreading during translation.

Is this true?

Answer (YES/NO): YES